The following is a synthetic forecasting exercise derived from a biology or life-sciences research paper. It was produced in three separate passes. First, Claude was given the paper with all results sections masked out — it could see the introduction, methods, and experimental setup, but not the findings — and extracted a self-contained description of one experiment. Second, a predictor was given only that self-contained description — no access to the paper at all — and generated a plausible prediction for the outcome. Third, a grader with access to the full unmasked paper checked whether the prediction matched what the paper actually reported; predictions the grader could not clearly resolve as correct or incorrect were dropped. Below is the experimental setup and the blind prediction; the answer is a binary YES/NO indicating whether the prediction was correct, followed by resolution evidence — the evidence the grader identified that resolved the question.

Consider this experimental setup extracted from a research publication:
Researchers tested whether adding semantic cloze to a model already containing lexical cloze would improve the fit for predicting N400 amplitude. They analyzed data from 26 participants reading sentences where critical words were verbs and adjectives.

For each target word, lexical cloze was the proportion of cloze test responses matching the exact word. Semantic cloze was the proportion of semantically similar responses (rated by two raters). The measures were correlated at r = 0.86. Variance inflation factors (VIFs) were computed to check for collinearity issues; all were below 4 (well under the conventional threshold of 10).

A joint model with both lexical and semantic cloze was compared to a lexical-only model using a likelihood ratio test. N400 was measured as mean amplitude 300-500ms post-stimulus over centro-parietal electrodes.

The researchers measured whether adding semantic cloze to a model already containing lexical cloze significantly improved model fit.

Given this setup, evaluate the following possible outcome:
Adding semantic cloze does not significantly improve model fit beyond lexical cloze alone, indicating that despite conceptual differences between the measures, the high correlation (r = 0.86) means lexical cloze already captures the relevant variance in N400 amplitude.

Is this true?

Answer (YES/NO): NO